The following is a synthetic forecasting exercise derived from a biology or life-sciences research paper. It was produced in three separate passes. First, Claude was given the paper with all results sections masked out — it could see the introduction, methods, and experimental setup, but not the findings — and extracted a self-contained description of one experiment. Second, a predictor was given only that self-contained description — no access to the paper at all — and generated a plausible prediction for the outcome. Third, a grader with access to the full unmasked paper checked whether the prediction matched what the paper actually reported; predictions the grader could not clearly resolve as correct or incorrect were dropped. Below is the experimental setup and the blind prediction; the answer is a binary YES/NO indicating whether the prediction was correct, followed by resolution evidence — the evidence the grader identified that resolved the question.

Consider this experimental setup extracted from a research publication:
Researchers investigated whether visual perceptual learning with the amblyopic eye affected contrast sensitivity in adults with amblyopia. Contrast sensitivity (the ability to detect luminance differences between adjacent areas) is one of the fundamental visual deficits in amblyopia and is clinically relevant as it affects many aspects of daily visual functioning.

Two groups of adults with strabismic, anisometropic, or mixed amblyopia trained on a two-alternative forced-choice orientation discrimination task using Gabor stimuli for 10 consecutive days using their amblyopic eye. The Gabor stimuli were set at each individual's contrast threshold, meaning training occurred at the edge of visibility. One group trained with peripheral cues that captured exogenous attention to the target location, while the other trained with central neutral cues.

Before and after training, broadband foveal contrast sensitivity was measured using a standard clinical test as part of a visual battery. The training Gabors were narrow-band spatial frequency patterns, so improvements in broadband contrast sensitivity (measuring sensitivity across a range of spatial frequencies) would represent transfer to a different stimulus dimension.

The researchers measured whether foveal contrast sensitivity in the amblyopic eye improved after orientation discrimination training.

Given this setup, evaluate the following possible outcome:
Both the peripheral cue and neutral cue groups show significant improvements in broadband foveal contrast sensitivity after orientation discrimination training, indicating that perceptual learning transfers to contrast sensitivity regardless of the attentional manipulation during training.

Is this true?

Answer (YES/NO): NO